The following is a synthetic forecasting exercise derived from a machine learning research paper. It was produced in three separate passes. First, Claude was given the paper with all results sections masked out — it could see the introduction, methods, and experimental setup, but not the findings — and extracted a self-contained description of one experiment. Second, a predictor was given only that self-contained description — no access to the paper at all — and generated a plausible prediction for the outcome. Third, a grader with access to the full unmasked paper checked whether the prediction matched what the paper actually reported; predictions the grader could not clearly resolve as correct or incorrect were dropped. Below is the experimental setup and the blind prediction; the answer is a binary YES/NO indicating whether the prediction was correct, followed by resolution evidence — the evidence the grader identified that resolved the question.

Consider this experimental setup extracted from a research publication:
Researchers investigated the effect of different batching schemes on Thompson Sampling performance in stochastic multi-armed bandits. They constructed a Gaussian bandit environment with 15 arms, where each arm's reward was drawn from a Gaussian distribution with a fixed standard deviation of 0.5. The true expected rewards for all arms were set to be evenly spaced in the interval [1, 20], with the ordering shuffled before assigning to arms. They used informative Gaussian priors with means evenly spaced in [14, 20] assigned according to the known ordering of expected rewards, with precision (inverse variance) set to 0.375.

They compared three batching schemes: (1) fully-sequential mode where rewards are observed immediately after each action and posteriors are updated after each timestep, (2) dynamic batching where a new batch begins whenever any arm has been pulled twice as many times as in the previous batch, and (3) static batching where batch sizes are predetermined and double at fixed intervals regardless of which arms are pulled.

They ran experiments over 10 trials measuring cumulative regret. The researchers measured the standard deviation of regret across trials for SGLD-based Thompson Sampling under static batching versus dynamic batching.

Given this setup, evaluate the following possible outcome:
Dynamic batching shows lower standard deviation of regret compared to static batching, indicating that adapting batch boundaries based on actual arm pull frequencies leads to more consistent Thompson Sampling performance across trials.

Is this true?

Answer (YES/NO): YES